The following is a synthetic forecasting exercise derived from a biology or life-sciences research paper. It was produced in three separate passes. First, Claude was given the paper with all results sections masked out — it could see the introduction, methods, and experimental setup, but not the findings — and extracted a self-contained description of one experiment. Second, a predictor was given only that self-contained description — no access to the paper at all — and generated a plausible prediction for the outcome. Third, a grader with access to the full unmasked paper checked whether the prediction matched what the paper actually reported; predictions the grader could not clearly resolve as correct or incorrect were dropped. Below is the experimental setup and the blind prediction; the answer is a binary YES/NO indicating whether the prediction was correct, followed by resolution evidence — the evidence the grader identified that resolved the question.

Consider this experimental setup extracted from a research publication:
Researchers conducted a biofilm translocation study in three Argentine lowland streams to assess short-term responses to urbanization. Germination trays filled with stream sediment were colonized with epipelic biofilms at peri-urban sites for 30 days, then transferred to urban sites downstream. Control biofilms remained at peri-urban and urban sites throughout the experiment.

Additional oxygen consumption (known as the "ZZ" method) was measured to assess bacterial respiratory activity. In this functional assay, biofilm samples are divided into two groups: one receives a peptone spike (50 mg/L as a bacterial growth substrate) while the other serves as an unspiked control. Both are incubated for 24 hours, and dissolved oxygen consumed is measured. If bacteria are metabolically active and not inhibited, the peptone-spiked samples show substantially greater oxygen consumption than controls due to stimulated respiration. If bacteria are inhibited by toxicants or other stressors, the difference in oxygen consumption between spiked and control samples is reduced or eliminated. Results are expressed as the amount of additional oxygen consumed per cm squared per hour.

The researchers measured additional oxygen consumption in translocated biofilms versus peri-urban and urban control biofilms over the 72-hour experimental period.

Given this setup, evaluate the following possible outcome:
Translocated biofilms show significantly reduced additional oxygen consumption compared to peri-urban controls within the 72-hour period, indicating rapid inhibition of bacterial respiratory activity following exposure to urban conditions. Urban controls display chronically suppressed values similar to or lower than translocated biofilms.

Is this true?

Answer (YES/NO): NO